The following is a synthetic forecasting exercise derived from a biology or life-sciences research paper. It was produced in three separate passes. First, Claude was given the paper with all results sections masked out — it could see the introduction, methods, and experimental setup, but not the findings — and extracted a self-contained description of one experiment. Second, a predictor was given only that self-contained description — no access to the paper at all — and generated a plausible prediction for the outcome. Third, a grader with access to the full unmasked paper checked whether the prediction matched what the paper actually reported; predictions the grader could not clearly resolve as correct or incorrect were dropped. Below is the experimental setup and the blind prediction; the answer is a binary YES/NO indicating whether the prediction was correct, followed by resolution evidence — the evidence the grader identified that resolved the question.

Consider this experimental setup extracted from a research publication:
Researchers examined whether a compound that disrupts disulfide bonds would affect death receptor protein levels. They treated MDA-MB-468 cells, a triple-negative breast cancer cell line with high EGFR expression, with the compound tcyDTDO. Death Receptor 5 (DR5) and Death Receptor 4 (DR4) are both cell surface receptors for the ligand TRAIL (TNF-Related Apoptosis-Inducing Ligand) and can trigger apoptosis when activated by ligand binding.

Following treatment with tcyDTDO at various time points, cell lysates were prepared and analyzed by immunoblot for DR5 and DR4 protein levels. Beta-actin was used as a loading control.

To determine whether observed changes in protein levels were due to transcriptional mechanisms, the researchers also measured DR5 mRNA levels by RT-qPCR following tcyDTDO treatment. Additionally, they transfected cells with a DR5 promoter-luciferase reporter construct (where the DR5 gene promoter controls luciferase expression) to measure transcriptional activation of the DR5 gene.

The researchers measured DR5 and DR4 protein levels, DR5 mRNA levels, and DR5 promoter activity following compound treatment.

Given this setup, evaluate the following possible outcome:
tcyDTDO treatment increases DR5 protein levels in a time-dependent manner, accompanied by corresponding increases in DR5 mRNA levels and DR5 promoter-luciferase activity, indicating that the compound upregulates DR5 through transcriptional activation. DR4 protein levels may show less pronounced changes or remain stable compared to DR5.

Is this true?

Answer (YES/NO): NO